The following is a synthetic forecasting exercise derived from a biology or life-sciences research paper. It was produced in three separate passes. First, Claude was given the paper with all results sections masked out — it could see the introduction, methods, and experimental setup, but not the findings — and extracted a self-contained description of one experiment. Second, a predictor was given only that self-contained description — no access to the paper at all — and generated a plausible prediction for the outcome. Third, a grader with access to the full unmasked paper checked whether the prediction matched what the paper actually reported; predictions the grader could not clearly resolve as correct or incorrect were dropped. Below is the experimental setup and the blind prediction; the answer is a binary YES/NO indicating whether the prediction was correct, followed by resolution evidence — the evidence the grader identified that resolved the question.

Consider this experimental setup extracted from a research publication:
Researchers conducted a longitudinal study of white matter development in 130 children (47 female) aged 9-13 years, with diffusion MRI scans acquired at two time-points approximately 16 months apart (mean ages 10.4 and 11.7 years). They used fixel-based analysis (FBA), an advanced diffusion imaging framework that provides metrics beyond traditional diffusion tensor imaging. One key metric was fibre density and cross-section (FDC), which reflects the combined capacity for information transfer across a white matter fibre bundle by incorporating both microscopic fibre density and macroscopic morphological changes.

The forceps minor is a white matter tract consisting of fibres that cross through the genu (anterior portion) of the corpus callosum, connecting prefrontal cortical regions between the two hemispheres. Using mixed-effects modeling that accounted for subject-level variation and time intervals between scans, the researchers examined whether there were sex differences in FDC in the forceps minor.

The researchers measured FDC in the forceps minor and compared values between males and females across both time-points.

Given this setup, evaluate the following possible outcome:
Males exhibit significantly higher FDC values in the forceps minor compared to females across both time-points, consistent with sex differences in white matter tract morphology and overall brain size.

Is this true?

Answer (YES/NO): NO